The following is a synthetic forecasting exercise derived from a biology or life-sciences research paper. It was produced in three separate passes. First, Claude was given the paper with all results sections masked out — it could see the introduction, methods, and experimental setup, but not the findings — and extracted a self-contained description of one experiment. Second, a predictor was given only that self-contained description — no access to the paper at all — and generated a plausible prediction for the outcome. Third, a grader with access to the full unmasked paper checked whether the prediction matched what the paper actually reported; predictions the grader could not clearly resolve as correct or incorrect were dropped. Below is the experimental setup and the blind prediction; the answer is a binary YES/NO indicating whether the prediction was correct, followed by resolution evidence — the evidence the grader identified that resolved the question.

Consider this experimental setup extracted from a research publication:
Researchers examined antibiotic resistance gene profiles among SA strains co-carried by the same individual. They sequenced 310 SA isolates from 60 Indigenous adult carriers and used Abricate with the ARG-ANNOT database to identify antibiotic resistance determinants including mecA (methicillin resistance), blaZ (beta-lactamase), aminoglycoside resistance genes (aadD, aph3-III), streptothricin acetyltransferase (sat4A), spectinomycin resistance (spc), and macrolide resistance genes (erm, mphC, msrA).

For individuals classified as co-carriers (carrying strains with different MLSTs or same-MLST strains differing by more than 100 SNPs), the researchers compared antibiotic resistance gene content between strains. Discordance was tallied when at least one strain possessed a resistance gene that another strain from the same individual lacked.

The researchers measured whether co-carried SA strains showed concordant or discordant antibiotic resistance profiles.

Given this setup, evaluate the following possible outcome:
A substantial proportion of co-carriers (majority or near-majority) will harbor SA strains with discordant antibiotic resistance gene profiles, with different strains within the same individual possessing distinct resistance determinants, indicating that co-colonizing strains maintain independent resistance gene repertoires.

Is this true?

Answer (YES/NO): YES